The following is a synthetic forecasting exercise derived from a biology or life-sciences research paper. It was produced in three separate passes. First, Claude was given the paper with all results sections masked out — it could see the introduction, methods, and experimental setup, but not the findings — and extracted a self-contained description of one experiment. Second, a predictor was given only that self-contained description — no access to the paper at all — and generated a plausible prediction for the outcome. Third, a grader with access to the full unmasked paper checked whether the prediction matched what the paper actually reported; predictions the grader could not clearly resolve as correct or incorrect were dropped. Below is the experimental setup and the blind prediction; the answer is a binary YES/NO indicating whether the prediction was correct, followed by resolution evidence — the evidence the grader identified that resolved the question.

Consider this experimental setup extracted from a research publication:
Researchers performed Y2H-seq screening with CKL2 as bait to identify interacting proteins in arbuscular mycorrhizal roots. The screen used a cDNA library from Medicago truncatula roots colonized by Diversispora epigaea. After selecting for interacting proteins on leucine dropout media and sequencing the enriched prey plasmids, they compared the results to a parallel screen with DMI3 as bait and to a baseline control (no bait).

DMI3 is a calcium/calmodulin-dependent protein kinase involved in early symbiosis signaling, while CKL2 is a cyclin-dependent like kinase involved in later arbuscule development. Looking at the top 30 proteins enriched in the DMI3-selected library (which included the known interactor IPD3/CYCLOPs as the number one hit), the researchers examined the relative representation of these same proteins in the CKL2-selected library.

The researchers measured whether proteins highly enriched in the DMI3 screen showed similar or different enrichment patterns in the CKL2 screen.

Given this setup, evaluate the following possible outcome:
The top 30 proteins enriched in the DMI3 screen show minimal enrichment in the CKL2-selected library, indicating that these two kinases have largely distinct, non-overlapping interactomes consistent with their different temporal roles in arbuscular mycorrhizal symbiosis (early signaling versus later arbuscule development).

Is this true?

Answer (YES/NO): YES